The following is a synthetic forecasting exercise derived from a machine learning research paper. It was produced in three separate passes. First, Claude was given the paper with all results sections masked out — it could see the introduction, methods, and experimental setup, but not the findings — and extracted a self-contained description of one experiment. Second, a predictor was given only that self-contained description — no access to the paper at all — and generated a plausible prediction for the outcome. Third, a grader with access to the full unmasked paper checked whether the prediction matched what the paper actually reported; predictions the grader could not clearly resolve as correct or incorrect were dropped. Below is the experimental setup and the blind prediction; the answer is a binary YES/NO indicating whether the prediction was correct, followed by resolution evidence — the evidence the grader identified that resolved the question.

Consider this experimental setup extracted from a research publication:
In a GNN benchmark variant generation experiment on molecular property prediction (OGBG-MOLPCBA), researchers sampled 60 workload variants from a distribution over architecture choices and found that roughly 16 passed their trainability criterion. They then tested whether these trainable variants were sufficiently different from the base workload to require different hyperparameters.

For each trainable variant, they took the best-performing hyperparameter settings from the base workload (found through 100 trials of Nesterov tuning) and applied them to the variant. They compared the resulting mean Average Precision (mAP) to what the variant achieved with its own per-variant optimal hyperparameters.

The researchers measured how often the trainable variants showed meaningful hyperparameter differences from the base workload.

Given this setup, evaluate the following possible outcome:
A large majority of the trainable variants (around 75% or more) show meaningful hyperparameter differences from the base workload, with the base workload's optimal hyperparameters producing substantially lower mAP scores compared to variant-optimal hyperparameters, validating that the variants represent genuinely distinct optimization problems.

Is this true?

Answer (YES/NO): NO